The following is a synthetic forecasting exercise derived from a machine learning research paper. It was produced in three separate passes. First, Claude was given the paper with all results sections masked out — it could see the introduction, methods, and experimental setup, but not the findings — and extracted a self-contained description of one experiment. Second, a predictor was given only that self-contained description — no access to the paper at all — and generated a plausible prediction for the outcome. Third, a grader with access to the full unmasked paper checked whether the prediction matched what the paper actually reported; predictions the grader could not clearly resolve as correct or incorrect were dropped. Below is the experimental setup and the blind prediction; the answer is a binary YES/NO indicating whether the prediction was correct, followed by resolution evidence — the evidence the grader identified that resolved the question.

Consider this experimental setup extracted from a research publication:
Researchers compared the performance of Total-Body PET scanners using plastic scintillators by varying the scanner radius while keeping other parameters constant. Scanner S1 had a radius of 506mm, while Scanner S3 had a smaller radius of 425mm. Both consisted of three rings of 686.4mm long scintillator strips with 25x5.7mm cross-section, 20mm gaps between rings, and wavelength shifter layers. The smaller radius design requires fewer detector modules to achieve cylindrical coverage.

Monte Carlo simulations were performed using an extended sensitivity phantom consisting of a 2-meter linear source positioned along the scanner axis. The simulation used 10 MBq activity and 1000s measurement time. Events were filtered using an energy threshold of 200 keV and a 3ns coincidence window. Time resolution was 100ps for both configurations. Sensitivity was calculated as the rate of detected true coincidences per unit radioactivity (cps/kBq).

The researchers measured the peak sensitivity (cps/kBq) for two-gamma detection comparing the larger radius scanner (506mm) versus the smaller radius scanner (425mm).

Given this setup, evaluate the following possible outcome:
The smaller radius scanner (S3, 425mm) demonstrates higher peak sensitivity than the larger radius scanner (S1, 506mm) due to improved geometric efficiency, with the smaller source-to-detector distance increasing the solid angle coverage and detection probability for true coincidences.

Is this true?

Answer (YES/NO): YES